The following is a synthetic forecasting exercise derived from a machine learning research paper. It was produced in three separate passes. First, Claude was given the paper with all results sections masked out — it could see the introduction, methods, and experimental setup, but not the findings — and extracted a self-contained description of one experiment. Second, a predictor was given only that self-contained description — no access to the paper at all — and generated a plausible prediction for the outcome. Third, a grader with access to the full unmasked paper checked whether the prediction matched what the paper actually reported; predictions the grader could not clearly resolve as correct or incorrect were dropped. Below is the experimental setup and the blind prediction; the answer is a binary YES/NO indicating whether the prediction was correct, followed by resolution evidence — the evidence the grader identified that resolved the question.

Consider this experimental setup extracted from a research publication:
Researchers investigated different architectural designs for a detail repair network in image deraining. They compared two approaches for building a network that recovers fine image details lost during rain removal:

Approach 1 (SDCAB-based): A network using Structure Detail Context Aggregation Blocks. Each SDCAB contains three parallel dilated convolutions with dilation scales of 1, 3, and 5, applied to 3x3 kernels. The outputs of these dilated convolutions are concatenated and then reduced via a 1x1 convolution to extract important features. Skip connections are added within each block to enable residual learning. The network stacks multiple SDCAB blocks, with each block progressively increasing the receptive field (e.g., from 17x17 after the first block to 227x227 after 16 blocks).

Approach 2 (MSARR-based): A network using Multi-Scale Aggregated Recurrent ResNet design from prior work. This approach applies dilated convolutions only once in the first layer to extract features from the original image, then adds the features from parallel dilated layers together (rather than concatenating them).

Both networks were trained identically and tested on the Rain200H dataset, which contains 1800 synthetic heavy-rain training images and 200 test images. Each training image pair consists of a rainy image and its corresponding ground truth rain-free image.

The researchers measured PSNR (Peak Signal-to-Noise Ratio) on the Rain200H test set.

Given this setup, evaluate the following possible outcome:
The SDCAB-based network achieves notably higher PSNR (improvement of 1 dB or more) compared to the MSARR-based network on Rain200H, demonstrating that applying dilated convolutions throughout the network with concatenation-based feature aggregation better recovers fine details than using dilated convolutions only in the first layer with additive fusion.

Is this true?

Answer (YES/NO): YES